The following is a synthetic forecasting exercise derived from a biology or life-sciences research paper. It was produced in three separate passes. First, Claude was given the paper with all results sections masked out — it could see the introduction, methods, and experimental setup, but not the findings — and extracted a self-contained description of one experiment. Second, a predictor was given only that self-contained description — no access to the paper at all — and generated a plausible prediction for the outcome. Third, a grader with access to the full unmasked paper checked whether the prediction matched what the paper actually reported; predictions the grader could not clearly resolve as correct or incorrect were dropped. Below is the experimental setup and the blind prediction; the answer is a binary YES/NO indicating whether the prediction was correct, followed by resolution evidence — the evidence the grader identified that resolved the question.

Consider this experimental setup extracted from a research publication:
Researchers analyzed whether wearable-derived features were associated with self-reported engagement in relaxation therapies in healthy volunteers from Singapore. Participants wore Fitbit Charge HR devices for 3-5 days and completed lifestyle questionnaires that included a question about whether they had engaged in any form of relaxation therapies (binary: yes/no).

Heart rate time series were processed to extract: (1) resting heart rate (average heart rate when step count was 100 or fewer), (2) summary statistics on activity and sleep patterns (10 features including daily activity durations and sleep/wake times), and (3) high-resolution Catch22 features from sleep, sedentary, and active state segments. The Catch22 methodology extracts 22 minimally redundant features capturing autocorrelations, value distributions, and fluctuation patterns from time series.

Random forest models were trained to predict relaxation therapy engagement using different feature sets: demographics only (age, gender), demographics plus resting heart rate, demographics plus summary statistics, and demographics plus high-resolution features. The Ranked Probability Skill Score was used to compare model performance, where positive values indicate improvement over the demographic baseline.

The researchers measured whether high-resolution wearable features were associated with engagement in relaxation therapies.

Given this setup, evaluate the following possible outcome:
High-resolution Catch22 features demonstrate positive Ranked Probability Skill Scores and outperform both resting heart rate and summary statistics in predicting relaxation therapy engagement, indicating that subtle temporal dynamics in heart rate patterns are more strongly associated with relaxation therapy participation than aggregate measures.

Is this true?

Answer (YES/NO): NO